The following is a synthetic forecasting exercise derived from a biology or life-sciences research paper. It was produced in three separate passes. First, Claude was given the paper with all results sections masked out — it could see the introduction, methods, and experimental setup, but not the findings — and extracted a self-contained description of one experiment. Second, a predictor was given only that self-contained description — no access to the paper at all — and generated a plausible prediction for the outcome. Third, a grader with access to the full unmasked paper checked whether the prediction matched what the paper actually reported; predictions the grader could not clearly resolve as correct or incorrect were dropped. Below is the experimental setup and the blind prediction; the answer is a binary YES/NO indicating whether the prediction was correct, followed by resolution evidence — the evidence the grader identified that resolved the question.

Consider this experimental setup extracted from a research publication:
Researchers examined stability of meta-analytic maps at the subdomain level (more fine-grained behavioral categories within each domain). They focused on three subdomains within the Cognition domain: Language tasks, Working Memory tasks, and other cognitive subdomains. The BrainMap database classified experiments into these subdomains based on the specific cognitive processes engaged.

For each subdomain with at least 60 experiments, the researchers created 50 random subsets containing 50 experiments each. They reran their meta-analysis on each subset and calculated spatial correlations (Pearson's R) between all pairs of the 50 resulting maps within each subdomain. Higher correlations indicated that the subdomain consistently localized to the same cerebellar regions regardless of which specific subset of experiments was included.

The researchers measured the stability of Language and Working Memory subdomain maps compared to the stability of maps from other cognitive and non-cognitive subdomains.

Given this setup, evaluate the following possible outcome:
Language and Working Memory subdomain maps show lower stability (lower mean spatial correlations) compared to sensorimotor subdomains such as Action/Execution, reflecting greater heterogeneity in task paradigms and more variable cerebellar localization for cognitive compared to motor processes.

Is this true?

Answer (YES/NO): NO